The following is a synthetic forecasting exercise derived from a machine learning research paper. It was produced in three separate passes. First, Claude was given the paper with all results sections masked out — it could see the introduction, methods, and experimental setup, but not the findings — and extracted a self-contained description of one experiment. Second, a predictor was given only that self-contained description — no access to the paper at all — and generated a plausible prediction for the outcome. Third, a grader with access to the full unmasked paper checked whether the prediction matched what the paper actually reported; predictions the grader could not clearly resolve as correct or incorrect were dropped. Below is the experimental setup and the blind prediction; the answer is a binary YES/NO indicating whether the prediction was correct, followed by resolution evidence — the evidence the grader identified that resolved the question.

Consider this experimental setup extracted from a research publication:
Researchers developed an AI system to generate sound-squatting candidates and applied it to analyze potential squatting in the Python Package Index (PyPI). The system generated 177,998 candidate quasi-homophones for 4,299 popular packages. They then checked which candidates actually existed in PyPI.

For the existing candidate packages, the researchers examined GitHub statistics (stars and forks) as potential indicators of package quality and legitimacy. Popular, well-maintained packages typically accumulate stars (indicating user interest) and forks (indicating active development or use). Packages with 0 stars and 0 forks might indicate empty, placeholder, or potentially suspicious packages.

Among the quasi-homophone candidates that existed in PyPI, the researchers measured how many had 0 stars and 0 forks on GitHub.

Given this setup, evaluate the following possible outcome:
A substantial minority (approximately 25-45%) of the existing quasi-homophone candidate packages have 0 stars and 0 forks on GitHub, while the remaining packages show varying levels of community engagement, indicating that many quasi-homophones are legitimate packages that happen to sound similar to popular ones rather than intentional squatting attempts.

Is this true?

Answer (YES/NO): YES